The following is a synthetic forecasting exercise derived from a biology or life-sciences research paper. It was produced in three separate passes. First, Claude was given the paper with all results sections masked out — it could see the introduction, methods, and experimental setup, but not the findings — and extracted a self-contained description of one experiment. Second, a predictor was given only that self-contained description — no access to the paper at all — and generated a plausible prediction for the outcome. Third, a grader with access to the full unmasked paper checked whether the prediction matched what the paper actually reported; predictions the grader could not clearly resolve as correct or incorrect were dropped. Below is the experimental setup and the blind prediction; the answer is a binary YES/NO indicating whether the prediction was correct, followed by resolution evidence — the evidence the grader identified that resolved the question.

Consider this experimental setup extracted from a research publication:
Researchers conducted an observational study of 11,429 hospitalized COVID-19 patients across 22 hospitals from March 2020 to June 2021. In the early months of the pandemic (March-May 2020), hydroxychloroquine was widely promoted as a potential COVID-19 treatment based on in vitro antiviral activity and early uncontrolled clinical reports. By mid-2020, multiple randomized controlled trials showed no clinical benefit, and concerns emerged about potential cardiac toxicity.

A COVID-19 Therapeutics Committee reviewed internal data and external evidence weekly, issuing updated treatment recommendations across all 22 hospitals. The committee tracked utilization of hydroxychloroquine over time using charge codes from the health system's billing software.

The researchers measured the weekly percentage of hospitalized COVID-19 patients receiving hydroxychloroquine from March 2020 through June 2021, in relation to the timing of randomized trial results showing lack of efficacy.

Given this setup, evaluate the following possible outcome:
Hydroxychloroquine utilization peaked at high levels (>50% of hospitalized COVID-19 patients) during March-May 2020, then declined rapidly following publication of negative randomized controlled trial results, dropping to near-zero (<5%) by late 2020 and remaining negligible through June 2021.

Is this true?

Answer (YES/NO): NO